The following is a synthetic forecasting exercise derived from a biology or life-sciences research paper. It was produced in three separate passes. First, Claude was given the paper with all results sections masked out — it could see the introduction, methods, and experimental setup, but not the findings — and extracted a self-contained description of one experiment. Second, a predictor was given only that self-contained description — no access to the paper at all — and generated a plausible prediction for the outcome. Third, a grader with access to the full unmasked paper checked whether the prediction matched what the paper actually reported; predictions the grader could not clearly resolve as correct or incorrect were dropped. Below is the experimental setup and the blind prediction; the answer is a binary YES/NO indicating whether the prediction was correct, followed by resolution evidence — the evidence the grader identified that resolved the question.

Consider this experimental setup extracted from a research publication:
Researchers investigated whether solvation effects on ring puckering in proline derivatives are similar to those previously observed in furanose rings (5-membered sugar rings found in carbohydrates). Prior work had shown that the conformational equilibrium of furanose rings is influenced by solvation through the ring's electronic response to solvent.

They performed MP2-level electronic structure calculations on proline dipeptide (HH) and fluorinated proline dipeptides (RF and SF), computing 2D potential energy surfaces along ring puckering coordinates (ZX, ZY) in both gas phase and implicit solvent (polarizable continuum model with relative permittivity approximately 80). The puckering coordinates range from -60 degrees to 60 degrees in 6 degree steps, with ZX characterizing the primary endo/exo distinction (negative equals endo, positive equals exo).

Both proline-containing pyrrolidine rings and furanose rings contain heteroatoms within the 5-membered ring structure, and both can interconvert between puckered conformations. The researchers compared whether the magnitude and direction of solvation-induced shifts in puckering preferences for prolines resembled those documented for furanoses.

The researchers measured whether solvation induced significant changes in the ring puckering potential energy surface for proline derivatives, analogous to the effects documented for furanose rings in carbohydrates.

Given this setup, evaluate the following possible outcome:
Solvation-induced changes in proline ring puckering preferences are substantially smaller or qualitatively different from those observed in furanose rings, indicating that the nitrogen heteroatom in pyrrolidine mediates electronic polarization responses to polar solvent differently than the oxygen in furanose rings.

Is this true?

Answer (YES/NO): NO